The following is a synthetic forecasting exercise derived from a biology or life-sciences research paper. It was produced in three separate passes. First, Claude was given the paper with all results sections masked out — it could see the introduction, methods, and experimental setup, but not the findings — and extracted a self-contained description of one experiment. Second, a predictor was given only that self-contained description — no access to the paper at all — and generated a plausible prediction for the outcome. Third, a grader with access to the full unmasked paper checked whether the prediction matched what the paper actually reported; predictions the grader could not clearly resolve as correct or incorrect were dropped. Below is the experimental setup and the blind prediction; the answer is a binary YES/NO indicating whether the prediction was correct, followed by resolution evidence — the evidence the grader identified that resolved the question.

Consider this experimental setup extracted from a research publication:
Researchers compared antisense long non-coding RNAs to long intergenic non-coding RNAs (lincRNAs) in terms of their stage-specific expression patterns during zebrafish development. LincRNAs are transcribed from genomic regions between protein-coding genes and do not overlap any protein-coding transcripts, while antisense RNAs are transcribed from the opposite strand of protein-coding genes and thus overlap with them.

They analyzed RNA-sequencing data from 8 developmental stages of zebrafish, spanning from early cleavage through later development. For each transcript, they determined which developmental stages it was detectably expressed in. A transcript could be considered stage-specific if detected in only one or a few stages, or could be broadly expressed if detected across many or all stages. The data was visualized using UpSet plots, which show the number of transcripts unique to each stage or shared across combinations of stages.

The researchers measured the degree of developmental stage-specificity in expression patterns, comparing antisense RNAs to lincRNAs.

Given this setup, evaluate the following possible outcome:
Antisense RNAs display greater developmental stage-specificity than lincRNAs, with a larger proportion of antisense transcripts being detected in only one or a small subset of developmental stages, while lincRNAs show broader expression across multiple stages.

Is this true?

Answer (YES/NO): NO